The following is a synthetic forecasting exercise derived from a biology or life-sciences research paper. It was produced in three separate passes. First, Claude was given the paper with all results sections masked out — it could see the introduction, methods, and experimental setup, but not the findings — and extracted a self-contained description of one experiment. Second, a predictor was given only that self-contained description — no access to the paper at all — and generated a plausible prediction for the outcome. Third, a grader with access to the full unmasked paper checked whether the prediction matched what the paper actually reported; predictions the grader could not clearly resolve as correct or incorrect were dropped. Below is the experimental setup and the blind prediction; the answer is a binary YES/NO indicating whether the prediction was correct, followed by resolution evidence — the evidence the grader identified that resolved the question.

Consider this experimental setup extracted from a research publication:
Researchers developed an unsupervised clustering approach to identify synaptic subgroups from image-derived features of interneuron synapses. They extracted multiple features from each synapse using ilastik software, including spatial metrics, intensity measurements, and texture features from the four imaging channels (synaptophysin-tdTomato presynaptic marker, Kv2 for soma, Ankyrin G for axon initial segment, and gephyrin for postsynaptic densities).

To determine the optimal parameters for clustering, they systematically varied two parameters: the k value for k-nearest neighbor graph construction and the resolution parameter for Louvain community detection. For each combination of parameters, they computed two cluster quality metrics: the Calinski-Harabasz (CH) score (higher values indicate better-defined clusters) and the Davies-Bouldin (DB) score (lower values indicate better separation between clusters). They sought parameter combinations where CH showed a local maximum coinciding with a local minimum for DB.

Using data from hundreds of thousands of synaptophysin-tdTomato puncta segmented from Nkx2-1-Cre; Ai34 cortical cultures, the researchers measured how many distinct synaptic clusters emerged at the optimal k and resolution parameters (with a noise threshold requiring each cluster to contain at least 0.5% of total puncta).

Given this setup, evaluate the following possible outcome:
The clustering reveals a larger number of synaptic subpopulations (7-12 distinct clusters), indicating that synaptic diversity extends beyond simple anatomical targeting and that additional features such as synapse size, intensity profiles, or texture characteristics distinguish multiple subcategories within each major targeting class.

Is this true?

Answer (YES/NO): YES